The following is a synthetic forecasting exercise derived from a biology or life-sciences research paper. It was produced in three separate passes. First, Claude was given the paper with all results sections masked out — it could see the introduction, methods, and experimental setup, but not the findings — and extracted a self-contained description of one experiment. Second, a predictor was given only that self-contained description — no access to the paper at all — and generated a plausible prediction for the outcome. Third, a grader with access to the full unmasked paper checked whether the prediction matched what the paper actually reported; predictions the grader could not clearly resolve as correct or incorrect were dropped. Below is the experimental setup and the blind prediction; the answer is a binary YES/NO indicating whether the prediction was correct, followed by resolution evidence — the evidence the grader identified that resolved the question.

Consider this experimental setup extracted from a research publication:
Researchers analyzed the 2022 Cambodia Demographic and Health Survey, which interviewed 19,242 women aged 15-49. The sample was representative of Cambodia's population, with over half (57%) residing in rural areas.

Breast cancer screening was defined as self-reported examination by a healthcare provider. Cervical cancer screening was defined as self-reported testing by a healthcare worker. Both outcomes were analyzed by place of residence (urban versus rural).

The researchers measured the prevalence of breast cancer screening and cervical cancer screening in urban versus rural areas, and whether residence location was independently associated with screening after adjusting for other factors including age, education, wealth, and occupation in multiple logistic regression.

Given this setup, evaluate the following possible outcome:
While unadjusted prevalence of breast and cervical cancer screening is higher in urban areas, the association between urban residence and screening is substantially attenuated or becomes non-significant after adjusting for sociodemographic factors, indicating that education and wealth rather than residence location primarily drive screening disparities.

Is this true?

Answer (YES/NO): YES